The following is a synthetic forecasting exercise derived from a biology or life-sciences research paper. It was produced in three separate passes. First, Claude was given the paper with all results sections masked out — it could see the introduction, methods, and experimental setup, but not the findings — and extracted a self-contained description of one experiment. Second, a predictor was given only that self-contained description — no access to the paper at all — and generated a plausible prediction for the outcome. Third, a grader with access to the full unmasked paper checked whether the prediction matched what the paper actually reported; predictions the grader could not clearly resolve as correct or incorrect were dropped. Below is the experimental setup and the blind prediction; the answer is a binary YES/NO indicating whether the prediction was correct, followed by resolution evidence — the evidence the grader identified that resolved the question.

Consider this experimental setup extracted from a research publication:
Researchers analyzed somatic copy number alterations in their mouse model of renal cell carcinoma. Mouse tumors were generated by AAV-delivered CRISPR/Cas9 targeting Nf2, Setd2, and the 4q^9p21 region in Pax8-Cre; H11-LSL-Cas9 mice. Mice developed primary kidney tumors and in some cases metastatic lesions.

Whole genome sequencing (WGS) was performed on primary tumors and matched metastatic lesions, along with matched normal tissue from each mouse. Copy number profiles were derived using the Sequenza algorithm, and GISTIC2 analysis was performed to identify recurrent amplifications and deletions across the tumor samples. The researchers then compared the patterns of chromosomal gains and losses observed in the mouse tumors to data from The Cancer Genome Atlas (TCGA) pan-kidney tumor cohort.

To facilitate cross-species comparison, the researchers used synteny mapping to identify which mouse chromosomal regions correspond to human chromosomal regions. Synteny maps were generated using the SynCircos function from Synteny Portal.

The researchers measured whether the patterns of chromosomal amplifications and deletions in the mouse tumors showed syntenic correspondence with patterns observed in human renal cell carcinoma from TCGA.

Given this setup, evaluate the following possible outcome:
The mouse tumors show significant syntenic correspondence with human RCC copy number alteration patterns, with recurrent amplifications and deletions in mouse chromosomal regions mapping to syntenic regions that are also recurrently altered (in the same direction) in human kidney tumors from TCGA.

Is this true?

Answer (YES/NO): YES